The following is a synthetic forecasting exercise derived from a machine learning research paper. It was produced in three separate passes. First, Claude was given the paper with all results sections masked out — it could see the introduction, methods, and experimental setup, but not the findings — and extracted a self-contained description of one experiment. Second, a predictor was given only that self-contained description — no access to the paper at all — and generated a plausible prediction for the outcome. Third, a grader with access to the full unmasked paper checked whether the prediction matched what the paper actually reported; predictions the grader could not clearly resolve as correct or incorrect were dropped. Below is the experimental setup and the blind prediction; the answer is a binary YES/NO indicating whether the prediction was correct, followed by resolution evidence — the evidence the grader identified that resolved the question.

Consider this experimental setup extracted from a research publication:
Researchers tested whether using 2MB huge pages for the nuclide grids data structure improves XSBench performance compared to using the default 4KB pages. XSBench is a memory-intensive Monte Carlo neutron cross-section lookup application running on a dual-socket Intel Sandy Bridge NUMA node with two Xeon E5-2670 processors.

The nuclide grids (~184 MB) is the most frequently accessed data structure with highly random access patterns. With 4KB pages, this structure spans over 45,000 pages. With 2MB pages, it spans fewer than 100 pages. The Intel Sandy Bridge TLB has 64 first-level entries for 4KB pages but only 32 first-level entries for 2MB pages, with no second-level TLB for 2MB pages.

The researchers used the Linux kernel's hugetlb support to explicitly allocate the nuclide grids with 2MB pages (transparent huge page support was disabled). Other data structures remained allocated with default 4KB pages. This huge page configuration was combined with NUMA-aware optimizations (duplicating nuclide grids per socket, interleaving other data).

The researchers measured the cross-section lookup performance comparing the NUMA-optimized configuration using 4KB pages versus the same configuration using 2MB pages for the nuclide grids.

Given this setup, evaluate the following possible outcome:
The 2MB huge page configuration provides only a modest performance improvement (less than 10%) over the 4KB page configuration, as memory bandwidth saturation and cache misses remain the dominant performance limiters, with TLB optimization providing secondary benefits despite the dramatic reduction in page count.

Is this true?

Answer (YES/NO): NO